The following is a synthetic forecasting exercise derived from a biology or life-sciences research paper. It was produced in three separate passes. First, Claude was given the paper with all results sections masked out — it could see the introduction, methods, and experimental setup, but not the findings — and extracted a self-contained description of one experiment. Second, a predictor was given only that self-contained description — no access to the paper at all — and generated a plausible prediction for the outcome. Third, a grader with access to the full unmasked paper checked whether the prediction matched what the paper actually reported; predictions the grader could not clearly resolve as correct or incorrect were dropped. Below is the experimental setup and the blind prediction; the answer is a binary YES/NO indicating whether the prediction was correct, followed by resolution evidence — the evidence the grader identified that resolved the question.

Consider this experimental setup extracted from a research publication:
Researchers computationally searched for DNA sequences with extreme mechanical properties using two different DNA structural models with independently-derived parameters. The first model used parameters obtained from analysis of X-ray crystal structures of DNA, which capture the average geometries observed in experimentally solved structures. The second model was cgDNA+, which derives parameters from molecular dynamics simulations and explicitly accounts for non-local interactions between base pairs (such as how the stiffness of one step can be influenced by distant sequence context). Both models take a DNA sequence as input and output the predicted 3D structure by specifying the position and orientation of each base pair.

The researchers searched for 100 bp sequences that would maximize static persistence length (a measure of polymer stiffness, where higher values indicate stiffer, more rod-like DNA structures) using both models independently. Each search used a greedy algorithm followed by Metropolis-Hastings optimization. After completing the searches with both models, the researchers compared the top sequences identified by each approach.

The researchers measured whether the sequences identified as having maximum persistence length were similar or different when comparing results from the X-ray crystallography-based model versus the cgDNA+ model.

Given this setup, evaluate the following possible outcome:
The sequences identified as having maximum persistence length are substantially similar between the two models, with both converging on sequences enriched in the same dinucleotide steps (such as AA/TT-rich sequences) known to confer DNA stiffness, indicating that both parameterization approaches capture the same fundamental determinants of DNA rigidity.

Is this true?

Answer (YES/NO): YES